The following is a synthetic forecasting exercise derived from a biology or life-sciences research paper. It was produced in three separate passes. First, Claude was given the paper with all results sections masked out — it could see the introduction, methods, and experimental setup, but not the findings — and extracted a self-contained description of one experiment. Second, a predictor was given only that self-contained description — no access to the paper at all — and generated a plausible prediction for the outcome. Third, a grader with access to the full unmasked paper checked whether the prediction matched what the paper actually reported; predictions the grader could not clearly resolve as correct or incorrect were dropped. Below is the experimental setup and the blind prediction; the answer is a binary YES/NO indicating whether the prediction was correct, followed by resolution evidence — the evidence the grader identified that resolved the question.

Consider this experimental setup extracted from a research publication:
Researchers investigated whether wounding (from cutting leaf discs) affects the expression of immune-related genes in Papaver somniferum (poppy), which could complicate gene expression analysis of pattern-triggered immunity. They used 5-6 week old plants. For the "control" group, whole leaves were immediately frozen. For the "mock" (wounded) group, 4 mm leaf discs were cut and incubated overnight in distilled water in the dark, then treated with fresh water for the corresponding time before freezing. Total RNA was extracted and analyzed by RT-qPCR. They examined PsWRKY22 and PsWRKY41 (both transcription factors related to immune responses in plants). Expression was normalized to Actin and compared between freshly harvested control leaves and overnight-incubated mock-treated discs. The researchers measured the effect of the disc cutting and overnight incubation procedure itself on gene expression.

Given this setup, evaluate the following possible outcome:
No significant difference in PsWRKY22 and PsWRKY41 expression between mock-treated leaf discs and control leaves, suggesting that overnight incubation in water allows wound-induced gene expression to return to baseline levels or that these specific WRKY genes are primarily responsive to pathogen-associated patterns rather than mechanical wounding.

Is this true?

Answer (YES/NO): NO